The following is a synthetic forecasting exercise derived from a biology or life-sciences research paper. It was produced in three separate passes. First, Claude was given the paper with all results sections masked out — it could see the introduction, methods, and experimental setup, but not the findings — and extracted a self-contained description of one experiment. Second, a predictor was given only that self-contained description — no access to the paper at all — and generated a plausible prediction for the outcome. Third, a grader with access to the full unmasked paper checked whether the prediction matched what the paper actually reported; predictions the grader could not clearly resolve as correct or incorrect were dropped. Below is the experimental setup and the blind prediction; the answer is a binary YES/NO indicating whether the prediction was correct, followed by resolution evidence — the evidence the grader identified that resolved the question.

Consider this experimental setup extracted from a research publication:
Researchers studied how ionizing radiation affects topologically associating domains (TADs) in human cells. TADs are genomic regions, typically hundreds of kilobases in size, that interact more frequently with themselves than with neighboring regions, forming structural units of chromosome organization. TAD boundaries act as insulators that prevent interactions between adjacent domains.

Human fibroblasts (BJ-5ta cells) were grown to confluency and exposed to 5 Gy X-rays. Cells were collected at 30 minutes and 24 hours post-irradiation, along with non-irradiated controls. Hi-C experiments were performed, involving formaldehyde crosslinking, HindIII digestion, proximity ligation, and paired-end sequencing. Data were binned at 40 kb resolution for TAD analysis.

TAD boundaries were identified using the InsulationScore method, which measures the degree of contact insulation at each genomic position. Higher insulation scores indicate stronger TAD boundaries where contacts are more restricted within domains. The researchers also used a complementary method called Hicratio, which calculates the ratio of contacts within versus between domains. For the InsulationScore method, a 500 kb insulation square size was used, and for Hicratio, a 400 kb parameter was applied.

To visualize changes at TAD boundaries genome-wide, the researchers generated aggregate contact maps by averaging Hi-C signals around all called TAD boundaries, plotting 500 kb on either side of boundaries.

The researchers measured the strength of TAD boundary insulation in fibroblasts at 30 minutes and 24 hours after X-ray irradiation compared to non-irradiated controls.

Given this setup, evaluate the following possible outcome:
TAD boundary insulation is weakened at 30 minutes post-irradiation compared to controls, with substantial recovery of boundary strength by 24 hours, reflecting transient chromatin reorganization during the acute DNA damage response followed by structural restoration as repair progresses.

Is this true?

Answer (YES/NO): NO